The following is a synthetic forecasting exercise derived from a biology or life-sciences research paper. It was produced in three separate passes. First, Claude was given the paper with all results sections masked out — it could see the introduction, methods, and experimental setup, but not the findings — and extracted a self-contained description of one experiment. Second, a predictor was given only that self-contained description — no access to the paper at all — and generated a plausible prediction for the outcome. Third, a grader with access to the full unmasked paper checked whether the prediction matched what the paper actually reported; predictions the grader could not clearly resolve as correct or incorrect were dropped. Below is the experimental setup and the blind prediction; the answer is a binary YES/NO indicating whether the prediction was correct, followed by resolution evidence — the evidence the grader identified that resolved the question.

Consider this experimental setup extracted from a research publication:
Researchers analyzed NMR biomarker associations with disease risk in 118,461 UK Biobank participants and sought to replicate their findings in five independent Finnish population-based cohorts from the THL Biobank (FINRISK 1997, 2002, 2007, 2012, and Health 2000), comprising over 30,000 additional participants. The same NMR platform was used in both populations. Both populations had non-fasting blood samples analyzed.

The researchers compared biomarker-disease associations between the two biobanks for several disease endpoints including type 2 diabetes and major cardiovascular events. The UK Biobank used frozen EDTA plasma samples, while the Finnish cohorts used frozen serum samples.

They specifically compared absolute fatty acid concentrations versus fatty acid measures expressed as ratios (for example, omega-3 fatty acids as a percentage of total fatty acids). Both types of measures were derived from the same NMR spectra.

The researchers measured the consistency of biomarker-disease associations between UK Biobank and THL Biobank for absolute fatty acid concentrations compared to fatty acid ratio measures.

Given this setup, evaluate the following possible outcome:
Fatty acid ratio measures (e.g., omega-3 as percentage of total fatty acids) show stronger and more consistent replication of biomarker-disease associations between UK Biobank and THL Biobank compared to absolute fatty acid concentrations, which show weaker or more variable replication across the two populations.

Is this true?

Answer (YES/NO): YES